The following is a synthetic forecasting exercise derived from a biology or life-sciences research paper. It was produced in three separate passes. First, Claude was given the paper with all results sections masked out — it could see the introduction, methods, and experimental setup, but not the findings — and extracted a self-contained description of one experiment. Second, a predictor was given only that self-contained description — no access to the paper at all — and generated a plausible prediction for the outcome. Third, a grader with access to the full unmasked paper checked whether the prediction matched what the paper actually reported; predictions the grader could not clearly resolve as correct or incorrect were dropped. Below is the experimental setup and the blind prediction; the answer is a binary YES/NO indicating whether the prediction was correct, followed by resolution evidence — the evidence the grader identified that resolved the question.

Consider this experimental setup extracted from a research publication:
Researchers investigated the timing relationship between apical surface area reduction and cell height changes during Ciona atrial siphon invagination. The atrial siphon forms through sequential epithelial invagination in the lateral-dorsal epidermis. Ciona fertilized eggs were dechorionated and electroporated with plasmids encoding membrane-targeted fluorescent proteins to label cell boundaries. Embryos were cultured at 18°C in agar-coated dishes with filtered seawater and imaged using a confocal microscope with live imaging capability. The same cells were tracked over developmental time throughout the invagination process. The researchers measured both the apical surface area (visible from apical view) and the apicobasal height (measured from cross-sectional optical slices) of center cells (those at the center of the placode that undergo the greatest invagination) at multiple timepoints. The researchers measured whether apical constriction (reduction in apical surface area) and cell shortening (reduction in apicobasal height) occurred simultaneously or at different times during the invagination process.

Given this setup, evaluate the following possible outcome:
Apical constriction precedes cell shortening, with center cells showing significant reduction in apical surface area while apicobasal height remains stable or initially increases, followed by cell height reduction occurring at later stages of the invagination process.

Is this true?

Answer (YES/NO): YES